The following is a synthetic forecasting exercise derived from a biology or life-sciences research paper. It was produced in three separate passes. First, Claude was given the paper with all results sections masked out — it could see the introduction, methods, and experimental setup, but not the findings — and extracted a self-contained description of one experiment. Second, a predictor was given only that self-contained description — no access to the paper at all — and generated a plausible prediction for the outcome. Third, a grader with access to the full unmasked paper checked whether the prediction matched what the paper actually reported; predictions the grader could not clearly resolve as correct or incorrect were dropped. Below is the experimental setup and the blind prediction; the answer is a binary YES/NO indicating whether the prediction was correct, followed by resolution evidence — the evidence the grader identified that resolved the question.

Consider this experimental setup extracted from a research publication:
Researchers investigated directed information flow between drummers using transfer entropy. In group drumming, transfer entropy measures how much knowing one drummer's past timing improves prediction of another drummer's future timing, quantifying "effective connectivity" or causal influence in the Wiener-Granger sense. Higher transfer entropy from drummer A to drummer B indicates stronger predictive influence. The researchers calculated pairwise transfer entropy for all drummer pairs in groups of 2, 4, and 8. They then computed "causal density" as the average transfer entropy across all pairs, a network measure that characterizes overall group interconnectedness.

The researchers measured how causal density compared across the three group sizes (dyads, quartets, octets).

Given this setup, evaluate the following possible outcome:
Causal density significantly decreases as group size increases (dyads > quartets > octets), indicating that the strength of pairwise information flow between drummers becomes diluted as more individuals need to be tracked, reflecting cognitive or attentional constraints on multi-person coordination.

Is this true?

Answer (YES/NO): NO